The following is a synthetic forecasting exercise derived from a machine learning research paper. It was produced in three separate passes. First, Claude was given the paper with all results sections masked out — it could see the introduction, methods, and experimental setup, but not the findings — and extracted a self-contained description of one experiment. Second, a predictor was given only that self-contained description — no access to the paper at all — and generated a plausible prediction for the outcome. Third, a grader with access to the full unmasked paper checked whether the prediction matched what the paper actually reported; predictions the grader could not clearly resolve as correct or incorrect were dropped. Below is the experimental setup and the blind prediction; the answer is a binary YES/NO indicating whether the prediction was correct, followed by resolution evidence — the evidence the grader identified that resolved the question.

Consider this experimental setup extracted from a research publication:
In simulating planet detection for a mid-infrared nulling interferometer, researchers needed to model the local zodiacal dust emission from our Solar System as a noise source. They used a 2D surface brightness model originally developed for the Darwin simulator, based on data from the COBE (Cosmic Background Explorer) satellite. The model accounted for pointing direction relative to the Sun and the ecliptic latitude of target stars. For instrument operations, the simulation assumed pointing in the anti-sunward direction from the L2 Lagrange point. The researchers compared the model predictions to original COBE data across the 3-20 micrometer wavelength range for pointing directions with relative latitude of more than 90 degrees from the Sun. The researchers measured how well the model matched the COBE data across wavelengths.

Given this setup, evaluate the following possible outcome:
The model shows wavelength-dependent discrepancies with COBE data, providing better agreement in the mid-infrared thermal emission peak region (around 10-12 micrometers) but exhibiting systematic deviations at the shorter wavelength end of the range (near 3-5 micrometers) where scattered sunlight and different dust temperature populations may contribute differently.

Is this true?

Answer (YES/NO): YES